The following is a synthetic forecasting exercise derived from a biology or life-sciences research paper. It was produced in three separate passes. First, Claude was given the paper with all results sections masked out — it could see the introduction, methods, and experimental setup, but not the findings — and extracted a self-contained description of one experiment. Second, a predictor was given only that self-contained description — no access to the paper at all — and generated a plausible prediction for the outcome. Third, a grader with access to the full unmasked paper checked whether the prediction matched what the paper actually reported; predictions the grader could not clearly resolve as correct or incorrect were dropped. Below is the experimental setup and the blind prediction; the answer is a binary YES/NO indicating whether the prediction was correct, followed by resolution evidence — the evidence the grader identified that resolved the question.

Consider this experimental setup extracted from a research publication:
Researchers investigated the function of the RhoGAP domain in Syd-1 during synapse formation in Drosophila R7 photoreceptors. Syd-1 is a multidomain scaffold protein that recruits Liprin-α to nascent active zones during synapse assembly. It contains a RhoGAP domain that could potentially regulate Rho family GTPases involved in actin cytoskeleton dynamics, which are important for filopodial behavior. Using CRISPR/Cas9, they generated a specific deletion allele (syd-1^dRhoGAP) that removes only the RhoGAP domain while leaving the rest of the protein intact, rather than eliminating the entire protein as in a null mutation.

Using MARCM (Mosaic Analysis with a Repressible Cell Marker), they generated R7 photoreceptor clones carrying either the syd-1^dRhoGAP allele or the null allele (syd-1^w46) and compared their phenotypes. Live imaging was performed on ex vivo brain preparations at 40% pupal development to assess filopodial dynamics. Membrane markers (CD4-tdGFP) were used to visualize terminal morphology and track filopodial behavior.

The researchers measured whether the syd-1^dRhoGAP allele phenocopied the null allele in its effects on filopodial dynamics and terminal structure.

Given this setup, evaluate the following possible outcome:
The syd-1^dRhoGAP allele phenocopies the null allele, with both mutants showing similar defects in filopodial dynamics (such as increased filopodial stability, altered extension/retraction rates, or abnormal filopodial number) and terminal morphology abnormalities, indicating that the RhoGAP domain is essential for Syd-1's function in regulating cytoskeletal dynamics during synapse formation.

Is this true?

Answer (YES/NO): NO